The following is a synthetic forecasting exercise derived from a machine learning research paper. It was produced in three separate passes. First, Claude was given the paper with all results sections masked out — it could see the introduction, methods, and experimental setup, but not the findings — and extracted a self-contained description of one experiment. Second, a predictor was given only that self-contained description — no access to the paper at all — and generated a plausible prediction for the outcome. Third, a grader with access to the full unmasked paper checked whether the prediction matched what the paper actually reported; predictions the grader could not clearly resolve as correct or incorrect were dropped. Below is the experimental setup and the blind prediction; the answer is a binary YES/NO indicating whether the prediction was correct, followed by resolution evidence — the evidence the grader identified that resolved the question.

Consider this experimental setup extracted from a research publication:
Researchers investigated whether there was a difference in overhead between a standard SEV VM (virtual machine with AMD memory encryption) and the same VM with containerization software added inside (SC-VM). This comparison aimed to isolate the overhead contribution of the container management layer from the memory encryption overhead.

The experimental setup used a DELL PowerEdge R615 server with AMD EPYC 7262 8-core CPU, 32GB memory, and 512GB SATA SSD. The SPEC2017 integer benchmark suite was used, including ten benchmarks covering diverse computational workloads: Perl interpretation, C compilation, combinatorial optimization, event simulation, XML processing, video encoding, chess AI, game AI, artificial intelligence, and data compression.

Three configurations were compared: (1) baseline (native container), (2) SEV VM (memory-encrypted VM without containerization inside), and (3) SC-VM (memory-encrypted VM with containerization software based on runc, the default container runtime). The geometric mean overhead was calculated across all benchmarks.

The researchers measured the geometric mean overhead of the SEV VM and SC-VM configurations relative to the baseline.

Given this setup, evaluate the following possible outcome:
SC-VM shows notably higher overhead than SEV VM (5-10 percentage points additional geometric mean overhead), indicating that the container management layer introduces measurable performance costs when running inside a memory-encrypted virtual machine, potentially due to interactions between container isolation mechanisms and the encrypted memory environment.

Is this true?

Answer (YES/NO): NO